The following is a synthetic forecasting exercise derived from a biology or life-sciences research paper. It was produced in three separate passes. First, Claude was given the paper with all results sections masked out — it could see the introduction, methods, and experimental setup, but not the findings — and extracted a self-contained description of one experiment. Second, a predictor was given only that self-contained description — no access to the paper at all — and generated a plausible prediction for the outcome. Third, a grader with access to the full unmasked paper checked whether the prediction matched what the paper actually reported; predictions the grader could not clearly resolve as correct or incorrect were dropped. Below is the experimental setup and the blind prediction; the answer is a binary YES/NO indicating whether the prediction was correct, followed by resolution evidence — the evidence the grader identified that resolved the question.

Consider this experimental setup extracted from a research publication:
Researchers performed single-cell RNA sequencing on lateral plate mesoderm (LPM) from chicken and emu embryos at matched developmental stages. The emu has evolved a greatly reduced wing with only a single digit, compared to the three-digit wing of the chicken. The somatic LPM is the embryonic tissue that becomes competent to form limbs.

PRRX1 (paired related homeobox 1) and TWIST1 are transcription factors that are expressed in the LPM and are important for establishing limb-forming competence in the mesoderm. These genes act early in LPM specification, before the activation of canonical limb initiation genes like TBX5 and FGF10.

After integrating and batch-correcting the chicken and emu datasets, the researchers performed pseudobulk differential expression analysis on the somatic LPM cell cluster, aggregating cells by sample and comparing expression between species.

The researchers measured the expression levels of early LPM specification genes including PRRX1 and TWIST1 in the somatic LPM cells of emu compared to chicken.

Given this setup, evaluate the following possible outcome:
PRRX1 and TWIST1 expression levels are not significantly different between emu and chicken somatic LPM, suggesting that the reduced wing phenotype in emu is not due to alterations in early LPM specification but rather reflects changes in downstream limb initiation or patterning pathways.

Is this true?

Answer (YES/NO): NO